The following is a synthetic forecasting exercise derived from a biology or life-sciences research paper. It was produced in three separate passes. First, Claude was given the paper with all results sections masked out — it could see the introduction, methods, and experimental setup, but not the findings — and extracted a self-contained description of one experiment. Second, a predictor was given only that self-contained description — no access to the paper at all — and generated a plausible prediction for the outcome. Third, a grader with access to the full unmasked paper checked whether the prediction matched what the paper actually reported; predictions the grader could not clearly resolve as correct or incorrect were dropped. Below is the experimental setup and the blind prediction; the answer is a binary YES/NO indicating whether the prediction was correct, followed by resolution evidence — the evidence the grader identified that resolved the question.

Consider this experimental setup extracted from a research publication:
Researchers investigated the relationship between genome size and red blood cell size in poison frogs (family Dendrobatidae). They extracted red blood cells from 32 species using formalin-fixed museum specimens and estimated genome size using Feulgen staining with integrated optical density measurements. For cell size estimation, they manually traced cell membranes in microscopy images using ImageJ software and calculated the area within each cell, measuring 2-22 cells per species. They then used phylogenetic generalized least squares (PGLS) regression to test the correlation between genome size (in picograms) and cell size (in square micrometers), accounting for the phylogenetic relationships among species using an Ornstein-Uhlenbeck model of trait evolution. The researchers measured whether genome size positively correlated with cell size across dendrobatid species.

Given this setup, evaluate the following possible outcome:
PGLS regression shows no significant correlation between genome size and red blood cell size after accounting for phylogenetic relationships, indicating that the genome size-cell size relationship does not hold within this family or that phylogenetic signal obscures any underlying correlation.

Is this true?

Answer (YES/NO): NO